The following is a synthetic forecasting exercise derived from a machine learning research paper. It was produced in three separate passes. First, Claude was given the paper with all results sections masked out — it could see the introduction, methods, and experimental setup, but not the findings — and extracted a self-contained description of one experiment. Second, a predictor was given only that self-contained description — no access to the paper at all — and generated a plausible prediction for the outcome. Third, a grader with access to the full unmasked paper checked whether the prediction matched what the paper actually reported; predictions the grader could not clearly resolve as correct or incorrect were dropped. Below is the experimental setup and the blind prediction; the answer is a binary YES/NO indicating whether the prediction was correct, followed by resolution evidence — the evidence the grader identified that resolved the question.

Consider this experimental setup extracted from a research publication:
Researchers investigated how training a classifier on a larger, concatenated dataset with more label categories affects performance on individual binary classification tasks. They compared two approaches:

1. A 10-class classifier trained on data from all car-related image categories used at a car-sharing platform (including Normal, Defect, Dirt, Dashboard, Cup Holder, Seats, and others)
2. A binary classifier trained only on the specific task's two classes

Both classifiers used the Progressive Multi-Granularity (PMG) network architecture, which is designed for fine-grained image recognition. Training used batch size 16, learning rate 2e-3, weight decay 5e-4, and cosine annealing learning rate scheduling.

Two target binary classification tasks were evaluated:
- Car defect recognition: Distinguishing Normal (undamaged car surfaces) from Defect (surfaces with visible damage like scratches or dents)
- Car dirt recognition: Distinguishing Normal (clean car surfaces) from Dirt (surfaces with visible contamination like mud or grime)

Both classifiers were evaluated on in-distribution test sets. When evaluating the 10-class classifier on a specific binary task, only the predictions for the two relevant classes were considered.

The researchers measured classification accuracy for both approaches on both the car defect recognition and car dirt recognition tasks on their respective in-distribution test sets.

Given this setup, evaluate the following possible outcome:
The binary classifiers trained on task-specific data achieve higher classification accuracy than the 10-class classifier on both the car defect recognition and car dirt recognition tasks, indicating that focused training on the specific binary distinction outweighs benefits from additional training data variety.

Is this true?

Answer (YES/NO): NO